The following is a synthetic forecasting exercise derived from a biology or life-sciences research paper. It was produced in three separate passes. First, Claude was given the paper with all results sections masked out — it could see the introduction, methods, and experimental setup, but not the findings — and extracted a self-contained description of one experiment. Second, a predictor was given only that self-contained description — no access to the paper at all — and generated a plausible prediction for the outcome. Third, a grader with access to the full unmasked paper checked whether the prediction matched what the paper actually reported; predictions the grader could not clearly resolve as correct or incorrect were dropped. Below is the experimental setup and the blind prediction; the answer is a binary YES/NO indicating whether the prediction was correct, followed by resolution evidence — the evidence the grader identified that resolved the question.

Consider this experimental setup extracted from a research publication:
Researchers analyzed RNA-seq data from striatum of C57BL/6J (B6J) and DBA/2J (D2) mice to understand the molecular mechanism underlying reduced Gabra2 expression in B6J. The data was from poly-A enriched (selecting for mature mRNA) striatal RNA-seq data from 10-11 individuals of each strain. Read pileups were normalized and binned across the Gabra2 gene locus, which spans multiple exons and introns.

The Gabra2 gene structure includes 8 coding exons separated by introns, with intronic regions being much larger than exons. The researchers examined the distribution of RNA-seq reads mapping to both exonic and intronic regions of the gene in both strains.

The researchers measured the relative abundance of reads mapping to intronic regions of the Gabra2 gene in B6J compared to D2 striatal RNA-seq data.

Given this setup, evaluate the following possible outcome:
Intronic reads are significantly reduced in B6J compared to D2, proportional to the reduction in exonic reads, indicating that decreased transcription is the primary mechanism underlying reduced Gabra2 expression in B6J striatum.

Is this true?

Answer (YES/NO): NO